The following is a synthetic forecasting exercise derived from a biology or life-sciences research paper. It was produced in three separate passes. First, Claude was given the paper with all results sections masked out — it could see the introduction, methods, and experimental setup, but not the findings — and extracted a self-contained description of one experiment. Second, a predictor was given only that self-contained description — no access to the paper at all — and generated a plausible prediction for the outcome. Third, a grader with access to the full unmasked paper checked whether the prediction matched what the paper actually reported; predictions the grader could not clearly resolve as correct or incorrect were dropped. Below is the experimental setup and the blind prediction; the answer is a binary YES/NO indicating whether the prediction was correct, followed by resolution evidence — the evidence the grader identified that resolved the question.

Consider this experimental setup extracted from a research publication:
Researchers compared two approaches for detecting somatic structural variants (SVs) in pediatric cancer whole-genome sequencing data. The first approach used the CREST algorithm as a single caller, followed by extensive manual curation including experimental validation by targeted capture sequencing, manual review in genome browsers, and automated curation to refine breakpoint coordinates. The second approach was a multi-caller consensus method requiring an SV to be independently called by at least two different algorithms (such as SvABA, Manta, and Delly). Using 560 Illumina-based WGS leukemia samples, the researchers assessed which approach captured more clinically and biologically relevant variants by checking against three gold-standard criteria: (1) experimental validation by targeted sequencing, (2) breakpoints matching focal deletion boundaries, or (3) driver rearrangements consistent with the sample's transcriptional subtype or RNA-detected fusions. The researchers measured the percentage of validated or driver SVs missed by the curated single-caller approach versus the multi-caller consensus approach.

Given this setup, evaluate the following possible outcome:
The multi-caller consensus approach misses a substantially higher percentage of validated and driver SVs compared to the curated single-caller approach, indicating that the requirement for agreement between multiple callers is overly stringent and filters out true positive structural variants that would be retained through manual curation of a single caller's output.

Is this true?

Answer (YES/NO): NO